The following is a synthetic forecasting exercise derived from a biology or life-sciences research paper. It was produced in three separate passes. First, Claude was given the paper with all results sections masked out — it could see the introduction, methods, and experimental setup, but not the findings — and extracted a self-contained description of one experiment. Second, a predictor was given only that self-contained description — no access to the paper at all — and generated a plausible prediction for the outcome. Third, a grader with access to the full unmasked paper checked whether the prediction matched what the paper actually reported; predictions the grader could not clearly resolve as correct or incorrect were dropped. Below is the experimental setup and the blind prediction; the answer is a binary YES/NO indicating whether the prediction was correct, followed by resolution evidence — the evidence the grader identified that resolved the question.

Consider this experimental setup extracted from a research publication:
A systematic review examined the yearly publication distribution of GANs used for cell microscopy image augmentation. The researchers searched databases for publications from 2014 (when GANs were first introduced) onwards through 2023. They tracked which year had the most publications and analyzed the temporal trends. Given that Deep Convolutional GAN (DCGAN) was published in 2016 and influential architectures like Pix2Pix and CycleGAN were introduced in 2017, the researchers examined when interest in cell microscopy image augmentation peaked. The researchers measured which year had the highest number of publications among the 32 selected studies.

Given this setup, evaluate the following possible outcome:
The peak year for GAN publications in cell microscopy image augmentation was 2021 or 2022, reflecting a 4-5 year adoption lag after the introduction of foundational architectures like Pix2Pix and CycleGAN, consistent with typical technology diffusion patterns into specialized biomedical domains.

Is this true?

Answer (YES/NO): YES